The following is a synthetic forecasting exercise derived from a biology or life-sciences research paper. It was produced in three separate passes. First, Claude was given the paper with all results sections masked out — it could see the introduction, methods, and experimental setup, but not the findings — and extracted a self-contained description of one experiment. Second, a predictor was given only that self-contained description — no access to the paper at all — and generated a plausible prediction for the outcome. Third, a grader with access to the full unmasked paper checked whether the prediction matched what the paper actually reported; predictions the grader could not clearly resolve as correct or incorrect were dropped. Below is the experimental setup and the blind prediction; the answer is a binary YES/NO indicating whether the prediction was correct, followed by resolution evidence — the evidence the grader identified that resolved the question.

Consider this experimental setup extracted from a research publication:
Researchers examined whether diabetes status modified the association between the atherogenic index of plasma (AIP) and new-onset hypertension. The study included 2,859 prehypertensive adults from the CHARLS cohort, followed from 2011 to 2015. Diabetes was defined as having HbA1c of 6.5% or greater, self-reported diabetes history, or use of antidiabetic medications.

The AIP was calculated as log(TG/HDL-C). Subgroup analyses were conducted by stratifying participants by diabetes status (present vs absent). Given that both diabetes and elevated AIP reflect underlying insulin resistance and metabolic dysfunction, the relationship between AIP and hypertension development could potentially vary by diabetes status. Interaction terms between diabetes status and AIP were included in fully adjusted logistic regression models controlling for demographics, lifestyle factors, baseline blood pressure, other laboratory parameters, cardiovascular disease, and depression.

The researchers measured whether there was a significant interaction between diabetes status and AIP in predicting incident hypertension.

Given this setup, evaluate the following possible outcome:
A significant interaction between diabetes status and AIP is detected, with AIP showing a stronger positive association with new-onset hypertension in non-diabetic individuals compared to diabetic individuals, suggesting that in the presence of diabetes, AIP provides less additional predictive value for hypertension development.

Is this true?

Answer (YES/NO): NO